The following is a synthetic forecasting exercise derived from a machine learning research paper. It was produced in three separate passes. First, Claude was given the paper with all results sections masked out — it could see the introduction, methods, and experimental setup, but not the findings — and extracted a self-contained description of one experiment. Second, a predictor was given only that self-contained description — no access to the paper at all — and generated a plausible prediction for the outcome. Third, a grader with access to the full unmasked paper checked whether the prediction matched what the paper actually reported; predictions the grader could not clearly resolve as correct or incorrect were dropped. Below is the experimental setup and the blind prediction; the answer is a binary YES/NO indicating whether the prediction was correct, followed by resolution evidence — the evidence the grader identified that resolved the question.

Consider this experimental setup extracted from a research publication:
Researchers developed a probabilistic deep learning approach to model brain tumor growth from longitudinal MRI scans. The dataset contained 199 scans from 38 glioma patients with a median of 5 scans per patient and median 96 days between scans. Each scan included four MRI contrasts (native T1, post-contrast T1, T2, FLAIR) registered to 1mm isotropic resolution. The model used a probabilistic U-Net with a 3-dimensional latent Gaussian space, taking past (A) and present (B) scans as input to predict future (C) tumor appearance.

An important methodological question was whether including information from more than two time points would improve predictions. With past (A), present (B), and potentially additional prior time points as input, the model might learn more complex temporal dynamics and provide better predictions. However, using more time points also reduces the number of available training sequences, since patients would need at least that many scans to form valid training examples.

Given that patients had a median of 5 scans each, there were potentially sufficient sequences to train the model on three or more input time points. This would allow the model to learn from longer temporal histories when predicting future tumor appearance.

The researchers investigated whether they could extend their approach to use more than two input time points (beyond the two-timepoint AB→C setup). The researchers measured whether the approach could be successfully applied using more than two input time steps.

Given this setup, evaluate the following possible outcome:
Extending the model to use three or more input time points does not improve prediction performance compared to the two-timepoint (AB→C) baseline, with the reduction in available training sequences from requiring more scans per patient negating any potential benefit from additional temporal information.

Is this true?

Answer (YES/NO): NO